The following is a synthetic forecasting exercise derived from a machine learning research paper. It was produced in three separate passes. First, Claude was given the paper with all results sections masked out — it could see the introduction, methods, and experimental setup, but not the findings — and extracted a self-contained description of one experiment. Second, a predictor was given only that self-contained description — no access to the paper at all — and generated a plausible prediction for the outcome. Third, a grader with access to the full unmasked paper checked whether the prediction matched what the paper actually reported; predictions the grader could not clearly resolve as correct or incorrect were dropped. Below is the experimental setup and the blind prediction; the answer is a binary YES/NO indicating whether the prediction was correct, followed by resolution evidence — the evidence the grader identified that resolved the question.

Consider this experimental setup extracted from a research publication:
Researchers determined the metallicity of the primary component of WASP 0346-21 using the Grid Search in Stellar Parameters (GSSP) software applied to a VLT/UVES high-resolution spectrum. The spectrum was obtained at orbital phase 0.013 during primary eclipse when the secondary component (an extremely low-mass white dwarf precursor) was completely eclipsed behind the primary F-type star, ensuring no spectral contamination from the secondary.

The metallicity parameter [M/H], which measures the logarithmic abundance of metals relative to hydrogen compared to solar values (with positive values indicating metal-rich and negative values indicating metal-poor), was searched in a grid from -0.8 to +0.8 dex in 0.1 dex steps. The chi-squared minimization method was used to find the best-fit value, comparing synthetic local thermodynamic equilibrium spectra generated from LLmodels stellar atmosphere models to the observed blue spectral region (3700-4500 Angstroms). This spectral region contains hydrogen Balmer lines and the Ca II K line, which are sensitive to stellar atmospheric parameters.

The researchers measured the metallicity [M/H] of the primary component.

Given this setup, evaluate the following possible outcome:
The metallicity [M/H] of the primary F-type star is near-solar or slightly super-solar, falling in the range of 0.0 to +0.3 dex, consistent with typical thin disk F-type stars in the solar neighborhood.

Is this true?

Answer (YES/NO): NO